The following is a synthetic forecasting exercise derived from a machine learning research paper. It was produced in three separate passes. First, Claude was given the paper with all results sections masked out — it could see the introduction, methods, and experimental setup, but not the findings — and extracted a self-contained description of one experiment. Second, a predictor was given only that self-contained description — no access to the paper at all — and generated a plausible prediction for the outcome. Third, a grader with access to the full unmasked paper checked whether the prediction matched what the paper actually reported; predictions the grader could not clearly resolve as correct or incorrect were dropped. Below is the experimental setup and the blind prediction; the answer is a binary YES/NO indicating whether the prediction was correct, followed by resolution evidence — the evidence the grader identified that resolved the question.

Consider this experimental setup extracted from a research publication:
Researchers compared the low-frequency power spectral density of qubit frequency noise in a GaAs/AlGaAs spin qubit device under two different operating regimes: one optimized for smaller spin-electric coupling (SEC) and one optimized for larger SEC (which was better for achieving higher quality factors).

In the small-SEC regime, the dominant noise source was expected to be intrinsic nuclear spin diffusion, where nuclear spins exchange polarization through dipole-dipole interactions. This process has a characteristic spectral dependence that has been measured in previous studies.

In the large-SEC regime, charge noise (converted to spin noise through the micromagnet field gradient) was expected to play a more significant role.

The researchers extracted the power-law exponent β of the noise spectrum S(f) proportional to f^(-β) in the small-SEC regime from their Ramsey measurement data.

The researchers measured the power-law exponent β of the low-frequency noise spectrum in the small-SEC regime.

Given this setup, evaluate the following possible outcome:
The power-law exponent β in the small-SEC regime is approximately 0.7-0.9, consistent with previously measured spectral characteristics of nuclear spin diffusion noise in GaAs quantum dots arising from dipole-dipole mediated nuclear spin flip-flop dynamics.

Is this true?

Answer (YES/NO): NO